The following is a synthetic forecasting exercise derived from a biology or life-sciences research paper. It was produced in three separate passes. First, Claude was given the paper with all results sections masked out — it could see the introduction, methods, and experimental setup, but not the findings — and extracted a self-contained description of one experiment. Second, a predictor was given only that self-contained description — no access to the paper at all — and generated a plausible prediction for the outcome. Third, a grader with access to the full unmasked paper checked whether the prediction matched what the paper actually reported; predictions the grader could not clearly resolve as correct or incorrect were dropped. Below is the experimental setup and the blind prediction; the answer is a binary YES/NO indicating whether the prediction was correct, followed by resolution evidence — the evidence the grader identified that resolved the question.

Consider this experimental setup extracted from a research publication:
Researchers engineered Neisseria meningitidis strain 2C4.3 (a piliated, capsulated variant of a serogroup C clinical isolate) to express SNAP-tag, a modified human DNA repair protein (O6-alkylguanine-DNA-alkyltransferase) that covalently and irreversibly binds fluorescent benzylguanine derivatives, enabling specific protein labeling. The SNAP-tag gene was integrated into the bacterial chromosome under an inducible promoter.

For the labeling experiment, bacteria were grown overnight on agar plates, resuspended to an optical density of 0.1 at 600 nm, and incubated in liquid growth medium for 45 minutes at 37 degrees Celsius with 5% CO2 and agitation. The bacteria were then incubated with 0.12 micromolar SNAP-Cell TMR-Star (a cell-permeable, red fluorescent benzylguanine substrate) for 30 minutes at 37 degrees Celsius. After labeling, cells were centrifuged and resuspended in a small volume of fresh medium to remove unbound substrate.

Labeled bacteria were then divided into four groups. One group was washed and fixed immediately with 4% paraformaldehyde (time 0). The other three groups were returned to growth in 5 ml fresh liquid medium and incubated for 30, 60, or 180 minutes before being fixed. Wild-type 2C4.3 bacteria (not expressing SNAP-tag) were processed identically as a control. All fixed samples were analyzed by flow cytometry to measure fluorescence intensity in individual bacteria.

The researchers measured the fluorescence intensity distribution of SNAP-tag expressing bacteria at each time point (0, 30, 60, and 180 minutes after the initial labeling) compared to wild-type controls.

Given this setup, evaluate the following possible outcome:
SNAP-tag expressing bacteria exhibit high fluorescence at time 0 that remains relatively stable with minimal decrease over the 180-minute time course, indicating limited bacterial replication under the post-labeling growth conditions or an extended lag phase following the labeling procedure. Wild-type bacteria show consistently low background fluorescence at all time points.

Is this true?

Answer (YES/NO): NO